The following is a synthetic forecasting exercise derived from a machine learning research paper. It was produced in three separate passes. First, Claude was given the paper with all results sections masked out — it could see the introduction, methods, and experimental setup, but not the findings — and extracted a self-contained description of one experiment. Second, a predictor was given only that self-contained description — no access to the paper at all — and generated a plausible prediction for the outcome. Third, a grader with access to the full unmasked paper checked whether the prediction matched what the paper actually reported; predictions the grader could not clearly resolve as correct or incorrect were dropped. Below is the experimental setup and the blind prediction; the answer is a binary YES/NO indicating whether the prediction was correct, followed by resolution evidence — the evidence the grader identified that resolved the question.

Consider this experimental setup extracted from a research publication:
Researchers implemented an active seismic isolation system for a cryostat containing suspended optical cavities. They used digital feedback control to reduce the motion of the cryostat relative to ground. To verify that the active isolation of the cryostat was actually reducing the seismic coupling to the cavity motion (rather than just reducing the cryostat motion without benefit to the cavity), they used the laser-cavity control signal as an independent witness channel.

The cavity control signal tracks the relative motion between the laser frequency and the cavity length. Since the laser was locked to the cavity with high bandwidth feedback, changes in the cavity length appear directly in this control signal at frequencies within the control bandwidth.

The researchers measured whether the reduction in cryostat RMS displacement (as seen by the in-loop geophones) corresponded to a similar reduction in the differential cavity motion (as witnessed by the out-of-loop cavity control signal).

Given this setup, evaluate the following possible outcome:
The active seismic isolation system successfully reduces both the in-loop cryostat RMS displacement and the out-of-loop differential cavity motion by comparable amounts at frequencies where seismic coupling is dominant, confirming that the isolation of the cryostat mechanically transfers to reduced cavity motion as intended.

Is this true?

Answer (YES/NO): YES